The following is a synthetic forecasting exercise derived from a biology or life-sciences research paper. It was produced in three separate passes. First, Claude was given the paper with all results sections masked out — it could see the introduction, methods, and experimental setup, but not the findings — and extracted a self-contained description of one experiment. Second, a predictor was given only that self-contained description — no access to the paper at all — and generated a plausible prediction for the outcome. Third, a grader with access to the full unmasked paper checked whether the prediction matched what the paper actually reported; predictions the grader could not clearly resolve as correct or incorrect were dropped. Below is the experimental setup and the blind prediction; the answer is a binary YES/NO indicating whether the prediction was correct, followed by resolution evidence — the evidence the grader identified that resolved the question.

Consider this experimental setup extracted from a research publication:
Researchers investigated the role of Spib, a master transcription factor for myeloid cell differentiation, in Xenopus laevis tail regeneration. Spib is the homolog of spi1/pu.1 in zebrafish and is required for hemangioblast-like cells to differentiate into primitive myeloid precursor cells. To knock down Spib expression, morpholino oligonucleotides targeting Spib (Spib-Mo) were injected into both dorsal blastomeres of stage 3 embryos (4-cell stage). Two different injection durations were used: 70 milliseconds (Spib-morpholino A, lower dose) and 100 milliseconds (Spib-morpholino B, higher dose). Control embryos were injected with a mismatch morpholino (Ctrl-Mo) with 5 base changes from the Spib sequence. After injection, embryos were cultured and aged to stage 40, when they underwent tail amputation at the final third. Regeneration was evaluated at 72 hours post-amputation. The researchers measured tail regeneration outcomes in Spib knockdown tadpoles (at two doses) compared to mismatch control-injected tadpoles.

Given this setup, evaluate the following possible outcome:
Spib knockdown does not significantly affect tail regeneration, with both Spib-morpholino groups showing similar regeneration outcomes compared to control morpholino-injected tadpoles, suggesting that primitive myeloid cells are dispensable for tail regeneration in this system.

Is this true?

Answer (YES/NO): NO